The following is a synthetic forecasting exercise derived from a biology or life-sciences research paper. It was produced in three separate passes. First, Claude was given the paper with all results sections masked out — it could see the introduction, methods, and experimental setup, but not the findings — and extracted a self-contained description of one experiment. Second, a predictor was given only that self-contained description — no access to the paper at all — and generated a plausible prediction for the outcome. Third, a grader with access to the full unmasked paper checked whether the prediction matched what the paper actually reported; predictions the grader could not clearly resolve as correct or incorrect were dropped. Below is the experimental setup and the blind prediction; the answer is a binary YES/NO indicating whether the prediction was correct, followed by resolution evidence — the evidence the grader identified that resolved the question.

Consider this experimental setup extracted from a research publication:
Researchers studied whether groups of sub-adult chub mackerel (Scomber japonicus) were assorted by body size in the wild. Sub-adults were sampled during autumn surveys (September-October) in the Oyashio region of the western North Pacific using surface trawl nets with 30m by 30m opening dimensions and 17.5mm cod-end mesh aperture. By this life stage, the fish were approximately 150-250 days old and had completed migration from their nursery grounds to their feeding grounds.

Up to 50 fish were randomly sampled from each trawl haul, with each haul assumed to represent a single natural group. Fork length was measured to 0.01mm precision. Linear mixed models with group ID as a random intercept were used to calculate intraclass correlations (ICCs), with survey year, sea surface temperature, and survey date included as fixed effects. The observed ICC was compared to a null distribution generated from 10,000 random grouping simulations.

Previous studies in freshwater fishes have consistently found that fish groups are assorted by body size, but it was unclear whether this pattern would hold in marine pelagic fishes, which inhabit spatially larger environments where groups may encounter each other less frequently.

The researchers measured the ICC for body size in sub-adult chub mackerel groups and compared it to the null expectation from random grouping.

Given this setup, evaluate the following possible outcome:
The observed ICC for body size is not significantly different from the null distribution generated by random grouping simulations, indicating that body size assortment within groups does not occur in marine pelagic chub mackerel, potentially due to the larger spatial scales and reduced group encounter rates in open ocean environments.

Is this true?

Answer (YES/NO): NO